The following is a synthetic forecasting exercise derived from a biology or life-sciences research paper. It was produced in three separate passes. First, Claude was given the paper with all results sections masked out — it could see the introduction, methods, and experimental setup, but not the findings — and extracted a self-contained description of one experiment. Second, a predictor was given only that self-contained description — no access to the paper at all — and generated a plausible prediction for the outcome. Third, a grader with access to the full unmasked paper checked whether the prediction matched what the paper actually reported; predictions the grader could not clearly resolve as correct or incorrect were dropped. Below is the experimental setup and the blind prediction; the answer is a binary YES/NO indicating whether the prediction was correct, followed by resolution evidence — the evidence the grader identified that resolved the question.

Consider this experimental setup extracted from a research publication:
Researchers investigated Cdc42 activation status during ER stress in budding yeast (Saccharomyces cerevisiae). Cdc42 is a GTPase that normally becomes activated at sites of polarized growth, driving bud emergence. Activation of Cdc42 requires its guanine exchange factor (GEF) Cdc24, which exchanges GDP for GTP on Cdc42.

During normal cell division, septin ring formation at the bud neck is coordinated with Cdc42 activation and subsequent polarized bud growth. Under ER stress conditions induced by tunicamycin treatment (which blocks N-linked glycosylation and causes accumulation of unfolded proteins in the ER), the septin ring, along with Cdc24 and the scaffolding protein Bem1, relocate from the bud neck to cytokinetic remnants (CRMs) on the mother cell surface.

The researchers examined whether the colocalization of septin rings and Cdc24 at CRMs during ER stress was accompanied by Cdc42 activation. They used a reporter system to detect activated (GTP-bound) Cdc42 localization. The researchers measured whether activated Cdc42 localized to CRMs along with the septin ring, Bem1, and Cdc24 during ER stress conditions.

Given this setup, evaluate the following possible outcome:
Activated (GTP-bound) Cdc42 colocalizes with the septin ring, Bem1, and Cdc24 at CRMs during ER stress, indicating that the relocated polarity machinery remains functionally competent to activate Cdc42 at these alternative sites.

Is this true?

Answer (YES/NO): NO